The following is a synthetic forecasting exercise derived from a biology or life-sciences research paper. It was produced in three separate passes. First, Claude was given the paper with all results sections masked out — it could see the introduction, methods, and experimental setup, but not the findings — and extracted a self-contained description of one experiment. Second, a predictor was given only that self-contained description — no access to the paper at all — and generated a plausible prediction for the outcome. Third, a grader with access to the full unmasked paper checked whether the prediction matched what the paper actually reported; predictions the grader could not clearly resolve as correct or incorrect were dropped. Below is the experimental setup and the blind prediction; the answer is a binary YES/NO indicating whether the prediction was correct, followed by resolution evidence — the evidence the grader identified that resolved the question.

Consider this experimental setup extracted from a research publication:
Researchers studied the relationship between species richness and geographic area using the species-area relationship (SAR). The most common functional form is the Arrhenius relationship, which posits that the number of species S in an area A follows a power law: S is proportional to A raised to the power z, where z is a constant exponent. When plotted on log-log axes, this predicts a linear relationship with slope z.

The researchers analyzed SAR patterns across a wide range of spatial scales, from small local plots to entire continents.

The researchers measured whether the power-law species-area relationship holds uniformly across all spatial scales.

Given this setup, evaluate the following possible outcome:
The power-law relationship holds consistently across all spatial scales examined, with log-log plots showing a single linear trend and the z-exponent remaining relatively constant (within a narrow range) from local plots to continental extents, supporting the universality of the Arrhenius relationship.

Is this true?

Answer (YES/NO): NO